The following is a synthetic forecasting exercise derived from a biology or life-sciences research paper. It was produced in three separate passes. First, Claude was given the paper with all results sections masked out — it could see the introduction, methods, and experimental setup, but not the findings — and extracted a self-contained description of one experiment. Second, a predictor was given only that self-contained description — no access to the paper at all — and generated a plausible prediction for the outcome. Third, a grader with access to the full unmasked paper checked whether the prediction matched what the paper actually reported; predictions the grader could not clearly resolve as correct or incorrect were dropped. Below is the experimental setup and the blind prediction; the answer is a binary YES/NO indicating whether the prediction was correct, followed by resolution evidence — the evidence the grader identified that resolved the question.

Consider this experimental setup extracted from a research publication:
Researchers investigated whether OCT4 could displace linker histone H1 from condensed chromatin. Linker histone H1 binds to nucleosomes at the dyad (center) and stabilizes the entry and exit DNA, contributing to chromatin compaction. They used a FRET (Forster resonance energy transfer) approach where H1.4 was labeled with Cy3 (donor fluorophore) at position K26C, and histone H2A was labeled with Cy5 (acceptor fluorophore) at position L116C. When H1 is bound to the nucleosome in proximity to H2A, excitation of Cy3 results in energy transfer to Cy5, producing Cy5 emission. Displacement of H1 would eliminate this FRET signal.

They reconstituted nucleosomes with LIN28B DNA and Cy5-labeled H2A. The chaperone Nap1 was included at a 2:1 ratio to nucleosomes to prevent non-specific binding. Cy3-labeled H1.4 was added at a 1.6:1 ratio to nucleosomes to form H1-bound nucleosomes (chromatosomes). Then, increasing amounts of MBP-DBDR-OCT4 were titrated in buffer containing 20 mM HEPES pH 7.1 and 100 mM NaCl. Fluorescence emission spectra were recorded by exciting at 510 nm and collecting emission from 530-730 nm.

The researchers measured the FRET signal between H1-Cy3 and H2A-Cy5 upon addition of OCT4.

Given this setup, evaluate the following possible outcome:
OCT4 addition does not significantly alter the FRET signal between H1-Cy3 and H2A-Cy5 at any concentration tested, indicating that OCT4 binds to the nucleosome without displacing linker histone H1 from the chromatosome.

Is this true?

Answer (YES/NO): NO